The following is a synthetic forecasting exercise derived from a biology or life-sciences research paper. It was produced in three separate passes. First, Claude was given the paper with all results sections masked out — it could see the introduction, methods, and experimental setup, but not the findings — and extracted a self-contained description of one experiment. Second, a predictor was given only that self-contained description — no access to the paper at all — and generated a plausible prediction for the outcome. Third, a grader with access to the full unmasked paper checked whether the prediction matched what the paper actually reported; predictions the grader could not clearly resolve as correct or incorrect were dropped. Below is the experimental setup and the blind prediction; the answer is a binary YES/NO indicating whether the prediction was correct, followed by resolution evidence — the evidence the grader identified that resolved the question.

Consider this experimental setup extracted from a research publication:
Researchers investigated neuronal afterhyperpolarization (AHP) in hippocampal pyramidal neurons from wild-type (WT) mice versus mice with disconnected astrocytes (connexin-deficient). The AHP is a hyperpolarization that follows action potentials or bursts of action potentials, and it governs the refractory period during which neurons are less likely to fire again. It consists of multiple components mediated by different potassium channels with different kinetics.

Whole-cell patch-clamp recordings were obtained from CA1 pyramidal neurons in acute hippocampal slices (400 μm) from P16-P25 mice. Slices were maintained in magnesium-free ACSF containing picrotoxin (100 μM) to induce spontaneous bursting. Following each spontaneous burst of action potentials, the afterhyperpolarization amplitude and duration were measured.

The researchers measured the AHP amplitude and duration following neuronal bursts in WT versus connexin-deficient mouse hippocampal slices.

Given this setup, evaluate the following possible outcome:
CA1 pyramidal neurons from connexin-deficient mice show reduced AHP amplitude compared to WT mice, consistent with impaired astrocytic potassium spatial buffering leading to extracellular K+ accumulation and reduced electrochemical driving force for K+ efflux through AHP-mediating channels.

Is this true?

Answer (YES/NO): YES